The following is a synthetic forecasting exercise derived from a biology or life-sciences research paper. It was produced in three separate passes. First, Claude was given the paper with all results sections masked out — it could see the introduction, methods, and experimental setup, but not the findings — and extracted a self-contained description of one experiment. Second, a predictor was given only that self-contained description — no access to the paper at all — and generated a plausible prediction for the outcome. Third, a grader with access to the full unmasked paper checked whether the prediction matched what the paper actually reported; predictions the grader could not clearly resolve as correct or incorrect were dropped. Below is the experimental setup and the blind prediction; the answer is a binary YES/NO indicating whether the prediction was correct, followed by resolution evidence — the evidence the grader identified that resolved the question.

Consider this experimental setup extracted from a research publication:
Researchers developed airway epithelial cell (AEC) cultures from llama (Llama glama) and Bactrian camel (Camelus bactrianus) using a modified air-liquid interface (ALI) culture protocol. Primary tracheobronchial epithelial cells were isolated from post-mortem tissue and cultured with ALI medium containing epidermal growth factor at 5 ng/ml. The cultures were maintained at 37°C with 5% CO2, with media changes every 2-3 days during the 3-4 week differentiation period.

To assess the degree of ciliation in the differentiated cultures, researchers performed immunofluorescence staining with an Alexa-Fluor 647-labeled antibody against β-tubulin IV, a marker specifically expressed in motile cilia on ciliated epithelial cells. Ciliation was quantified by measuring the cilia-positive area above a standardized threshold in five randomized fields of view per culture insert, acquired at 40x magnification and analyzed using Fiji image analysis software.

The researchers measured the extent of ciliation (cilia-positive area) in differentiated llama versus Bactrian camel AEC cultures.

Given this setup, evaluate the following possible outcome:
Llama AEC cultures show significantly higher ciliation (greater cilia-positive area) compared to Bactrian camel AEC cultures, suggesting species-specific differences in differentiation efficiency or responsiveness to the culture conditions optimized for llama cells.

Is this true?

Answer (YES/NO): NO